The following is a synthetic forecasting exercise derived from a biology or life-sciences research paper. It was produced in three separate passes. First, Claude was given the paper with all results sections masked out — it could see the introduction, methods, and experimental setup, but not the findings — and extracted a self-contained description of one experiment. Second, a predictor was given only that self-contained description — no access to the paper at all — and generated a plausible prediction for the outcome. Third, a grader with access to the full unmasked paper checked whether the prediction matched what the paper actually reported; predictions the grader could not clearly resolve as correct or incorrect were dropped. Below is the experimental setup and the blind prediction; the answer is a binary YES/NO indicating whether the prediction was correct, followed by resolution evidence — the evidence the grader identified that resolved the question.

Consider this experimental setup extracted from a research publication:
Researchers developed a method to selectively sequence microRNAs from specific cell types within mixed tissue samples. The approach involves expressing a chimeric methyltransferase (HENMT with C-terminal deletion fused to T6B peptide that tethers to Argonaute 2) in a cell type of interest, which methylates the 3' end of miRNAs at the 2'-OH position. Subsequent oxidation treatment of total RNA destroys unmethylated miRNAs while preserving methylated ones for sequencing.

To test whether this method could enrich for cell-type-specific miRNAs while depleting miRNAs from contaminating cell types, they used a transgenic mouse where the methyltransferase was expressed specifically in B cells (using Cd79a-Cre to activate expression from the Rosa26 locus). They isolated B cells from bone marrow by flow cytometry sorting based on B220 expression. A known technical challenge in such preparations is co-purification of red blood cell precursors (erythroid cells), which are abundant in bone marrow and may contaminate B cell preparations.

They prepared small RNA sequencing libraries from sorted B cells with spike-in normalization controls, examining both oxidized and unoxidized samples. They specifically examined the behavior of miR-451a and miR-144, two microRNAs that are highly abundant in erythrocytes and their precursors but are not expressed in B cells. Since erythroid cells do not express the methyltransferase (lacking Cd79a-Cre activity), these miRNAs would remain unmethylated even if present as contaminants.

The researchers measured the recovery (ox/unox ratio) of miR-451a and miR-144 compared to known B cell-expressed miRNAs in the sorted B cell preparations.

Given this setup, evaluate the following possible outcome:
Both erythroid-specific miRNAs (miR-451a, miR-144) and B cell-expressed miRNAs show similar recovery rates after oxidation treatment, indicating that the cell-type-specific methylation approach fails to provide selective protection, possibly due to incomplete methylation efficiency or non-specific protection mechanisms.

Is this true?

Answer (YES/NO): NO